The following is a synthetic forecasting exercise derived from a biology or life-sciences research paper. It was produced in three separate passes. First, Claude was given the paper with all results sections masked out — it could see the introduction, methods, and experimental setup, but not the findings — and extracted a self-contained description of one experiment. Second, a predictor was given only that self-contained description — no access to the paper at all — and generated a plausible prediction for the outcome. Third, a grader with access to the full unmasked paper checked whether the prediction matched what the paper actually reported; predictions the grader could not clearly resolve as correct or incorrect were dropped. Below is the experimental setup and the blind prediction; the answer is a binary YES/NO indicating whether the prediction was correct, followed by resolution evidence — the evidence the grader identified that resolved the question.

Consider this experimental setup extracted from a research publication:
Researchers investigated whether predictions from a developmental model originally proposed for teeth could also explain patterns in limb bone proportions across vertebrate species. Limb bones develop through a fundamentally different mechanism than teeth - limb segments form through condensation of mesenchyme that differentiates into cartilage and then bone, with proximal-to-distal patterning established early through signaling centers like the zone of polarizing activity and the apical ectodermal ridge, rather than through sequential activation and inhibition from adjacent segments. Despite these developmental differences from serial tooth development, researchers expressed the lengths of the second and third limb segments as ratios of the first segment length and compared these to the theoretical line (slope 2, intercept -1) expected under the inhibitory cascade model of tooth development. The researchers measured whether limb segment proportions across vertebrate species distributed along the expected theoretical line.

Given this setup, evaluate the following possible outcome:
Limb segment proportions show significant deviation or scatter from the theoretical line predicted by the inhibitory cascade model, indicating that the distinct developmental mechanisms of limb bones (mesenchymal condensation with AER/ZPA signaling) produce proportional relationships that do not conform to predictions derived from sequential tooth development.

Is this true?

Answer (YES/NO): NO